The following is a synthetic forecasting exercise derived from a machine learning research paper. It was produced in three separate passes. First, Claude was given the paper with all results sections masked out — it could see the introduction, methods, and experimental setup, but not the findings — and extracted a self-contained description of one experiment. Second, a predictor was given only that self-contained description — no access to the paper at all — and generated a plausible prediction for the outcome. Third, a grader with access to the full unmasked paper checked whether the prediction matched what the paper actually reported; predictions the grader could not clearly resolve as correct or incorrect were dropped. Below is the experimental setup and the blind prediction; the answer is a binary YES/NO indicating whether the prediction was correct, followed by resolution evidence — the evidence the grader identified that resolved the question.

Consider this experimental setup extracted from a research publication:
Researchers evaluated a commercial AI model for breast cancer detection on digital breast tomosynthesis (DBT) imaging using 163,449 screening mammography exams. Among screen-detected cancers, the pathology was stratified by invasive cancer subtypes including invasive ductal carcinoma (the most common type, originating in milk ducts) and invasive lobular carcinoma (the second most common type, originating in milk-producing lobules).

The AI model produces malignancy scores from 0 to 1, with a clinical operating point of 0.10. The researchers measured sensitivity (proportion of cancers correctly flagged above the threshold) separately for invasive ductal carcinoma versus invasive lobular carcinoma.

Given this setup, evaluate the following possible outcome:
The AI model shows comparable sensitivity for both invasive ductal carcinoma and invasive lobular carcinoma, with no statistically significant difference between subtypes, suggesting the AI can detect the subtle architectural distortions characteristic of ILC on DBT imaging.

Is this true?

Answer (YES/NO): YES